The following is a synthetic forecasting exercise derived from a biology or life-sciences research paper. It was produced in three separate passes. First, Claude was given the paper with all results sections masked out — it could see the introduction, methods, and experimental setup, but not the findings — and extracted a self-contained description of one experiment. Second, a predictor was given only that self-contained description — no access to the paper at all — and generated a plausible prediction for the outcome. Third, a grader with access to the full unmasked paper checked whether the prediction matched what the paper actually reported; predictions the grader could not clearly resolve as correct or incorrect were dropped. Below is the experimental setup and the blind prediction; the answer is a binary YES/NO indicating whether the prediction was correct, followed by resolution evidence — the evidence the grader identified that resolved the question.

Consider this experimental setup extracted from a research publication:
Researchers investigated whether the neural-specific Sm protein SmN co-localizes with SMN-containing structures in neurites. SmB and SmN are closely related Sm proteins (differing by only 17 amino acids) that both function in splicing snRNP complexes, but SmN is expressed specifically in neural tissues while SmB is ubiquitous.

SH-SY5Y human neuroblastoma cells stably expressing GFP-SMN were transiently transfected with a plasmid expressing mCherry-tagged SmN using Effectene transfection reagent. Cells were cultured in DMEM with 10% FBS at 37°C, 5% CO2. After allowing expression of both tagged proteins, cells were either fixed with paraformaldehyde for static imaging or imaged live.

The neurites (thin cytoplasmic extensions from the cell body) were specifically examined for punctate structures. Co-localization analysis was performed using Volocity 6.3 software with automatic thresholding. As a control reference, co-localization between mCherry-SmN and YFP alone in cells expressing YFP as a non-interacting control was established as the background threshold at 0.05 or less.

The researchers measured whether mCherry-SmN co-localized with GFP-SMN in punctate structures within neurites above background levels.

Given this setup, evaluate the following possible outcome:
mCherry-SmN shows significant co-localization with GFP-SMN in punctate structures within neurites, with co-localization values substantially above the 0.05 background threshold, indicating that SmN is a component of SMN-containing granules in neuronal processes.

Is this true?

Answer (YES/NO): YES